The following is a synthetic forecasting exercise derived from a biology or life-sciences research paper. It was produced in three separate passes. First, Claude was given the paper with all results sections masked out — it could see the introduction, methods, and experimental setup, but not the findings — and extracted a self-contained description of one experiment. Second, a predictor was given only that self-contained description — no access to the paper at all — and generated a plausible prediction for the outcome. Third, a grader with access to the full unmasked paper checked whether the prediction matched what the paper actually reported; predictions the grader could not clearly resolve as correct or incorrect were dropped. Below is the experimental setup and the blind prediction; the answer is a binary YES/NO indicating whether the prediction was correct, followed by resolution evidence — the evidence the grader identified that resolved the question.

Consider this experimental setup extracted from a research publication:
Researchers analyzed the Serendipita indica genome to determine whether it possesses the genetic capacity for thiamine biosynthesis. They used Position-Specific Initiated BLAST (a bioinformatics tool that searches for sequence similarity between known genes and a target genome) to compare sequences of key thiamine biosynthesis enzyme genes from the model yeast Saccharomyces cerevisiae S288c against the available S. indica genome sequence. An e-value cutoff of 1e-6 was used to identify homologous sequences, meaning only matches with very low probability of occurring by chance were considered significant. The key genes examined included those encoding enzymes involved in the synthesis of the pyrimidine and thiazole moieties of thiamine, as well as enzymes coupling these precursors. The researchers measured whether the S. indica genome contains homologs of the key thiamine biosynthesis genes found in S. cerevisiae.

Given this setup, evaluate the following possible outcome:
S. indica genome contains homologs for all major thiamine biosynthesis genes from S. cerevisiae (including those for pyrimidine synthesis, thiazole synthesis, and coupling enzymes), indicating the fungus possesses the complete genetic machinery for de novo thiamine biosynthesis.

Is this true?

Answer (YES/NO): NO